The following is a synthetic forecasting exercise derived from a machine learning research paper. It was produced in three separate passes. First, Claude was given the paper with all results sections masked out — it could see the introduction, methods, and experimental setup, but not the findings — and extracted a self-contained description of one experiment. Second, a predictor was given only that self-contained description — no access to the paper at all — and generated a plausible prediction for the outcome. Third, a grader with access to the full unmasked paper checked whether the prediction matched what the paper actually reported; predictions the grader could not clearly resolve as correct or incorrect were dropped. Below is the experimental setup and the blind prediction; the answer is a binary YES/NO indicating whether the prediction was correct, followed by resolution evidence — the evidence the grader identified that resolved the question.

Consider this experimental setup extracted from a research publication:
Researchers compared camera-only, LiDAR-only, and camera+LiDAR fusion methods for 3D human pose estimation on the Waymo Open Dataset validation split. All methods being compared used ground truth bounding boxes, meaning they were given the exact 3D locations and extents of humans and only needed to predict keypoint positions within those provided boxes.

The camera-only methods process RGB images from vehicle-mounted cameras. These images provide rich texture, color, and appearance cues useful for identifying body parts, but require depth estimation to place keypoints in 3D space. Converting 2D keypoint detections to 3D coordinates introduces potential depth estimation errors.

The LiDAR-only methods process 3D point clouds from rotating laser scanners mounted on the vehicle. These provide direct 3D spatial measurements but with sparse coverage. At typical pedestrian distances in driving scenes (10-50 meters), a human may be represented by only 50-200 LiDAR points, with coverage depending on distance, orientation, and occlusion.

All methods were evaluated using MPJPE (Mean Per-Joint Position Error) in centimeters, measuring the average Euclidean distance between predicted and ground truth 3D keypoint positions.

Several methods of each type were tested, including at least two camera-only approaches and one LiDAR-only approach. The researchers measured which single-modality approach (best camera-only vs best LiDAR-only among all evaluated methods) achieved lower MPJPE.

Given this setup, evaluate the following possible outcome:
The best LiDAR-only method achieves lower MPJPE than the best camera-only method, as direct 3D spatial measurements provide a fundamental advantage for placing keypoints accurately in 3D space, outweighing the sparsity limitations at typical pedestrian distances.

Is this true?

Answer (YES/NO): NO